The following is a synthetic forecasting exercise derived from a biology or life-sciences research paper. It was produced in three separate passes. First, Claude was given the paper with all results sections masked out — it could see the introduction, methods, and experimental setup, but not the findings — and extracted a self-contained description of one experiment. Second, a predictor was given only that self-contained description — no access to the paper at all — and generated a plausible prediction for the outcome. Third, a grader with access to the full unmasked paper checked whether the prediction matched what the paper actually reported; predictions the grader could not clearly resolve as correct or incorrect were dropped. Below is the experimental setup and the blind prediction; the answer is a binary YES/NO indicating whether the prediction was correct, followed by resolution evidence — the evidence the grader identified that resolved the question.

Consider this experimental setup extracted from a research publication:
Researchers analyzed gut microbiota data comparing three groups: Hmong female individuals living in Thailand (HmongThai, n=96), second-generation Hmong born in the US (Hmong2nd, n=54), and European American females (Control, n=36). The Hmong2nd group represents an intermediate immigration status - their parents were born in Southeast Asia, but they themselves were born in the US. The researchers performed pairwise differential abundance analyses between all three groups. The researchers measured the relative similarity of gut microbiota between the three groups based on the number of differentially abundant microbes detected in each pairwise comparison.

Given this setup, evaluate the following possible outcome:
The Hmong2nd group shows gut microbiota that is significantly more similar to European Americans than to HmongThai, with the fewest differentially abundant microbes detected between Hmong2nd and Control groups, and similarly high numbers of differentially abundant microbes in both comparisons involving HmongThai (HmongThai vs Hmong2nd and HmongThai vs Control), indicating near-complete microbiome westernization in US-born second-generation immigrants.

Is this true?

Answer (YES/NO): YES